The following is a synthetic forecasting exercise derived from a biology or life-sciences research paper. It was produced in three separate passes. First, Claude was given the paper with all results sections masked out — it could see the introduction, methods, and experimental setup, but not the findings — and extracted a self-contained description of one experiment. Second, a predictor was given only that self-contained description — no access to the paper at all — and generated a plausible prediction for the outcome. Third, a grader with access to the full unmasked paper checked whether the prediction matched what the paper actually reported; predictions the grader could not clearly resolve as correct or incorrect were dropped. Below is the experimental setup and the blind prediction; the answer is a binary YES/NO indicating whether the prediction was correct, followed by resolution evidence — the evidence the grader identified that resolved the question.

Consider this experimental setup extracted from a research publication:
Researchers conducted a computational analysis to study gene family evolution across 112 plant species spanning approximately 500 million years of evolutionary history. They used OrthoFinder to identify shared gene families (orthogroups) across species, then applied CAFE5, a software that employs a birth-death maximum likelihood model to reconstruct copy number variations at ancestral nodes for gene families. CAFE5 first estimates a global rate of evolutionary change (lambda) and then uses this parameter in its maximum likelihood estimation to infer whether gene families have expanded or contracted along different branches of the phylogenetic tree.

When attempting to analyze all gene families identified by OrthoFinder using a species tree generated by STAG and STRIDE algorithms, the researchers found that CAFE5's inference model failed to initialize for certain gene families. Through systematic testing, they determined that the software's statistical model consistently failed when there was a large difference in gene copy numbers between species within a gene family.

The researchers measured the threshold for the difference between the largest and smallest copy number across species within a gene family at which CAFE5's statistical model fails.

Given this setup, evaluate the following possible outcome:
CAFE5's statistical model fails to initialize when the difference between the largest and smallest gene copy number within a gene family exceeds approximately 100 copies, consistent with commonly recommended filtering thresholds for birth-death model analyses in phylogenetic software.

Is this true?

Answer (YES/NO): NO